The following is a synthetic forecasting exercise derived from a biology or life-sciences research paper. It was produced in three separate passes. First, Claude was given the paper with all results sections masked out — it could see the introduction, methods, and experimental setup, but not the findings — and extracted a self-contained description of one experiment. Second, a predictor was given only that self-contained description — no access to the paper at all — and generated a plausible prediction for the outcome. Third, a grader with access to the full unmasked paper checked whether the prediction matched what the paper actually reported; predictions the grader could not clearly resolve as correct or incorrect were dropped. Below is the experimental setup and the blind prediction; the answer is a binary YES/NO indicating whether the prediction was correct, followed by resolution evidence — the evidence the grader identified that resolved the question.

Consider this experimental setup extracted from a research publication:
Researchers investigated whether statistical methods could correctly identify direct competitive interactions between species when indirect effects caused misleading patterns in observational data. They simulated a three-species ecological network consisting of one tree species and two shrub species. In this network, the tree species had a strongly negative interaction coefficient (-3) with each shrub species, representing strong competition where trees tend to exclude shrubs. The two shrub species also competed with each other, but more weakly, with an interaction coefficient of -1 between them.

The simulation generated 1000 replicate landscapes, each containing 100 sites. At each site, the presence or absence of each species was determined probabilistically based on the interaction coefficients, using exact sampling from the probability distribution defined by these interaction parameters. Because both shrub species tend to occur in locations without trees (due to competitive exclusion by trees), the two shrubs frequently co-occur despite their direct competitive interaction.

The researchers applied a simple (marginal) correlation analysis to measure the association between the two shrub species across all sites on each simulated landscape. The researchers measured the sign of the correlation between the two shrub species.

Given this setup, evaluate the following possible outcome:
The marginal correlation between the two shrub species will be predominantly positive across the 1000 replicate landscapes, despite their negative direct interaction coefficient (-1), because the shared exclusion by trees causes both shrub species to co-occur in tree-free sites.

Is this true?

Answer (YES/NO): YES